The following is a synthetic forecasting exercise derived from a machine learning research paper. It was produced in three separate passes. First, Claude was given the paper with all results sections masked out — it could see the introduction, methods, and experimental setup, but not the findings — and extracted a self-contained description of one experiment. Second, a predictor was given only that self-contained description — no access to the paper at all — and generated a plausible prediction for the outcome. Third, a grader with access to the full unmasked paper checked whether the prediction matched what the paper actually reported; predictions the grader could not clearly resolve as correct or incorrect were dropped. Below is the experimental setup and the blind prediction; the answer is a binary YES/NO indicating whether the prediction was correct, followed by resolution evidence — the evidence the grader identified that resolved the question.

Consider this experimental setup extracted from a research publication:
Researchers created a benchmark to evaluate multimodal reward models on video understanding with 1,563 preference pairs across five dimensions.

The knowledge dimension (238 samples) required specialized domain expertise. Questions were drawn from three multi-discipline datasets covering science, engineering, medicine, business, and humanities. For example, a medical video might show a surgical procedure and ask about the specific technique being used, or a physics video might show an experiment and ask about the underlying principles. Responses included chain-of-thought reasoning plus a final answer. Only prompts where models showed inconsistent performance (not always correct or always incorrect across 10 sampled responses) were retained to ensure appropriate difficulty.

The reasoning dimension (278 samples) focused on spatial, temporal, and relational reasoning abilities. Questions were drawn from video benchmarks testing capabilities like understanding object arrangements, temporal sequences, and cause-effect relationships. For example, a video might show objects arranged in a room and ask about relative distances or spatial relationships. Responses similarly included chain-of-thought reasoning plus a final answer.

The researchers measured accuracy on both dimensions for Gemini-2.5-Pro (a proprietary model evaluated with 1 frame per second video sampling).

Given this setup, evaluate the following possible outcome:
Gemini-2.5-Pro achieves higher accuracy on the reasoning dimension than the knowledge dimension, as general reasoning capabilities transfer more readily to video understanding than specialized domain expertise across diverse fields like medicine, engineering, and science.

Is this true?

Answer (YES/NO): YES